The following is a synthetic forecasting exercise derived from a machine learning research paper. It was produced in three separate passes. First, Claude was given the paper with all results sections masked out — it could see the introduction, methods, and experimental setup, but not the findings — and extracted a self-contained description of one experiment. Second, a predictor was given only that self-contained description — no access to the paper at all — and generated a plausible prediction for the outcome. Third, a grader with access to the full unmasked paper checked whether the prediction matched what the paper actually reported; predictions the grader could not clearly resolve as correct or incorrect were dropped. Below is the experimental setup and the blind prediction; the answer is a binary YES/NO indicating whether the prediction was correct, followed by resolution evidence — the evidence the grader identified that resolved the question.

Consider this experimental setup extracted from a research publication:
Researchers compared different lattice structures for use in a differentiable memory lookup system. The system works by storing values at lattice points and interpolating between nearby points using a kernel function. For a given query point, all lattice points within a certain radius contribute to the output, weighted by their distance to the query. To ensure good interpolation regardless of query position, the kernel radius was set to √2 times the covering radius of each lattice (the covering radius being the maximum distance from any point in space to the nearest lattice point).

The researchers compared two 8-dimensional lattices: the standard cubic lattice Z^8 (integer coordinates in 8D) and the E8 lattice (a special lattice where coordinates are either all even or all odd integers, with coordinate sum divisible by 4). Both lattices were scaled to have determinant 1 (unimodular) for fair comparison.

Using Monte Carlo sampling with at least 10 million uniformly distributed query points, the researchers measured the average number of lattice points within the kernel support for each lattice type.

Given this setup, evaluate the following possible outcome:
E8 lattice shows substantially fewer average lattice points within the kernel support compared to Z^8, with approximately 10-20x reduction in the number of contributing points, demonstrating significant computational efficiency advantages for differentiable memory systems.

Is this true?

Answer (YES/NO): YES